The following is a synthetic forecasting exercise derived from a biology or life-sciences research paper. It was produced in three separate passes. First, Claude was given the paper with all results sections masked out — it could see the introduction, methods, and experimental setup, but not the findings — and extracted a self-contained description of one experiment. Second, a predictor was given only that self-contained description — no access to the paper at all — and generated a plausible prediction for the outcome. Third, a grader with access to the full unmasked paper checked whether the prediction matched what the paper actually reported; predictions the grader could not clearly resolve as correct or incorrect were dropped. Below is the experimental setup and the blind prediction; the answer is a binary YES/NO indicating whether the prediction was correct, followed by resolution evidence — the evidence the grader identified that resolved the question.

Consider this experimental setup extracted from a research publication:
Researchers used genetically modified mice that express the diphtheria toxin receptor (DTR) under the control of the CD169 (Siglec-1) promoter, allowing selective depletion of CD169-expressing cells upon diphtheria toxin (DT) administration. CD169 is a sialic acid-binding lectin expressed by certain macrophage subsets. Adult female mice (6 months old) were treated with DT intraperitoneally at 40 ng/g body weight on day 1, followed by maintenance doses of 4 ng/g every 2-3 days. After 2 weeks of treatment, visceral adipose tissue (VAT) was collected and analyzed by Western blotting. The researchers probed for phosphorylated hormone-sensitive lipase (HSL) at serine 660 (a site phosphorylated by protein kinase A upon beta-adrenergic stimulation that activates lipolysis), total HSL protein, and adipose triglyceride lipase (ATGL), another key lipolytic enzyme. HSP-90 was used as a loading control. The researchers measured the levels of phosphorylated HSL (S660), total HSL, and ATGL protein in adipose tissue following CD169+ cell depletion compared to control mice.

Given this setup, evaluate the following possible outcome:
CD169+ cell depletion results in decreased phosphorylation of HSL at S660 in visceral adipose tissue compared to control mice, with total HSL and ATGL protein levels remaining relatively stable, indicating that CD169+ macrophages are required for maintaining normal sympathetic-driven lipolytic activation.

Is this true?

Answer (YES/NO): NO